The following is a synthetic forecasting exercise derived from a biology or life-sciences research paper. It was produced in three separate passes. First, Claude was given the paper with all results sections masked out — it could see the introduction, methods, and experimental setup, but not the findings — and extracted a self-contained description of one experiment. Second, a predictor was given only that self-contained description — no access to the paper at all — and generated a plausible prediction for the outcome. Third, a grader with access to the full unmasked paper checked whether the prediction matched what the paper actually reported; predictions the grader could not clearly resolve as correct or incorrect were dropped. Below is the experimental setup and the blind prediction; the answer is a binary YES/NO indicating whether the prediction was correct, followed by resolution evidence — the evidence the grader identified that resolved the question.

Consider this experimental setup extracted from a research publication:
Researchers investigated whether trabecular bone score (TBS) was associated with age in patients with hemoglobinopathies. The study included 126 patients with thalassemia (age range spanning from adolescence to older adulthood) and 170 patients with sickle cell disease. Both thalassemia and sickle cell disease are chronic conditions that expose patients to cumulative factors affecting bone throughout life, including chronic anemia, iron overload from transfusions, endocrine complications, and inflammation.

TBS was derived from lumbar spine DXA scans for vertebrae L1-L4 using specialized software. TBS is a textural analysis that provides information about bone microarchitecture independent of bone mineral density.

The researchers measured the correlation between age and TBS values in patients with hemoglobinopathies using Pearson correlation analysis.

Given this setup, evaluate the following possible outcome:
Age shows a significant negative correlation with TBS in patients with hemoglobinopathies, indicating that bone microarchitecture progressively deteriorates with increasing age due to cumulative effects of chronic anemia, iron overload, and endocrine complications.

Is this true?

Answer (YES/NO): YES